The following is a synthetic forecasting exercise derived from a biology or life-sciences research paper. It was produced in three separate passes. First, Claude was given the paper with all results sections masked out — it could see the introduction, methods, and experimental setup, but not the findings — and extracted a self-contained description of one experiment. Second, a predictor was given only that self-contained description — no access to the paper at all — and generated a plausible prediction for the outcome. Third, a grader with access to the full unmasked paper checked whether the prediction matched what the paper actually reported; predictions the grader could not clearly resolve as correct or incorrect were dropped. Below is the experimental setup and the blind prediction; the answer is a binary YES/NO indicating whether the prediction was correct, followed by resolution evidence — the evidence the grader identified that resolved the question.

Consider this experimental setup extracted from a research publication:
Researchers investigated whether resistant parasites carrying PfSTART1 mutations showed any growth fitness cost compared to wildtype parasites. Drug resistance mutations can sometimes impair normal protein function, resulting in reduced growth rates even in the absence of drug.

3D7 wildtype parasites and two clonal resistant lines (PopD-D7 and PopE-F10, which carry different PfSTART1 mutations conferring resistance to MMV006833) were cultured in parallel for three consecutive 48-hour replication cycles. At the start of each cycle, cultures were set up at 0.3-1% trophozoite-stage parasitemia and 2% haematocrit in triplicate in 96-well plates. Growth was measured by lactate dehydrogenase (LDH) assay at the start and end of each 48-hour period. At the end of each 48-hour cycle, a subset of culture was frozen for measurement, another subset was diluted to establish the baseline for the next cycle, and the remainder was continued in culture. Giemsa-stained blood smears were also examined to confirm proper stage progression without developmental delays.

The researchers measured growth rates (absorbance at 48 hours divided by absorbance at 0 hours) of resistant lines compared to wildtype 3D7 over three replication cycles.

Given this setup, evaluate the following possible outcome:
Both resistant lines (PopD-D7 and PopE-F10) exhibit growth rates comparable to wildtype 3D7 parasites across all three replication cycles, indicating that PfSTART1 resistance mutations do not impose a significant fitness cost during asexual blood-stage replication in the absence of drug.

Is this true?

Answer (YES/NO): NO